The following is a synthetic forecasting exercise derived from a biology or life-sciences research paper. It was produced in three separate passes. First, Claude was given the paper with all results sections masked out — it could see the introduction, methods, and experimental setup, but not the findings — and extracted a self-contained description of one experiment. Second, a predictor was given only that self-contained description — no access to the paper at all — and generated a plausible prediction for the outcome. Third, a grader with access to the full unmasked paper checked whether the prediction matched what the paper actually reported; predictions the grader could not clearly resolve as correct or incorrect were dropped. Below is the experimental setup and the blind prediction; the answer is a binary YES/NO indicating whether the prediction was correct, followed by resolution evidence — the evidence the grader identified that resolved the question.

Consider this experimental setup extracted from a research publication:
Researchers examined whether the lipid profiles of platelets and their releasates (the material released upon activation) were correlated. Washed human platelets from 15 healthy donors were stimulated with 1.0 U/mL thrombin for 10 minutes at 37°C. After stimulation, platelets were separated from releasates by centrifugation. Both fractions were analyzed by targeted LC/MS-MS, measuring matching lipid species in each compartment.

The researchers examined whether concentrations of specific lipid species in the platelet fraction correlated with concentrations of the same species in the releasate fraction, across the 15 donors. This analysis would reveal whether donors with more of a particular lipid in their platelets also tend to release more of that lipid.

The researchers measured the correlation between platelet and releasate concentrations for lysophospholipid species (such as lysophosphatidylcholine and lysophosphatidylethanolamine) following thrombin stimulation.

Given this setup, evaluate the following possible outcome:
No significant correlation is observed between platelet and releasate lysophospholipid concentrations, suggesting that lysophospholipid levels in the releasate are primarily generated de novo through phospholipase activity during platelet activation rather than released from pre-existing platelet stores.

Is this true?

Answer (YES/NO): NO